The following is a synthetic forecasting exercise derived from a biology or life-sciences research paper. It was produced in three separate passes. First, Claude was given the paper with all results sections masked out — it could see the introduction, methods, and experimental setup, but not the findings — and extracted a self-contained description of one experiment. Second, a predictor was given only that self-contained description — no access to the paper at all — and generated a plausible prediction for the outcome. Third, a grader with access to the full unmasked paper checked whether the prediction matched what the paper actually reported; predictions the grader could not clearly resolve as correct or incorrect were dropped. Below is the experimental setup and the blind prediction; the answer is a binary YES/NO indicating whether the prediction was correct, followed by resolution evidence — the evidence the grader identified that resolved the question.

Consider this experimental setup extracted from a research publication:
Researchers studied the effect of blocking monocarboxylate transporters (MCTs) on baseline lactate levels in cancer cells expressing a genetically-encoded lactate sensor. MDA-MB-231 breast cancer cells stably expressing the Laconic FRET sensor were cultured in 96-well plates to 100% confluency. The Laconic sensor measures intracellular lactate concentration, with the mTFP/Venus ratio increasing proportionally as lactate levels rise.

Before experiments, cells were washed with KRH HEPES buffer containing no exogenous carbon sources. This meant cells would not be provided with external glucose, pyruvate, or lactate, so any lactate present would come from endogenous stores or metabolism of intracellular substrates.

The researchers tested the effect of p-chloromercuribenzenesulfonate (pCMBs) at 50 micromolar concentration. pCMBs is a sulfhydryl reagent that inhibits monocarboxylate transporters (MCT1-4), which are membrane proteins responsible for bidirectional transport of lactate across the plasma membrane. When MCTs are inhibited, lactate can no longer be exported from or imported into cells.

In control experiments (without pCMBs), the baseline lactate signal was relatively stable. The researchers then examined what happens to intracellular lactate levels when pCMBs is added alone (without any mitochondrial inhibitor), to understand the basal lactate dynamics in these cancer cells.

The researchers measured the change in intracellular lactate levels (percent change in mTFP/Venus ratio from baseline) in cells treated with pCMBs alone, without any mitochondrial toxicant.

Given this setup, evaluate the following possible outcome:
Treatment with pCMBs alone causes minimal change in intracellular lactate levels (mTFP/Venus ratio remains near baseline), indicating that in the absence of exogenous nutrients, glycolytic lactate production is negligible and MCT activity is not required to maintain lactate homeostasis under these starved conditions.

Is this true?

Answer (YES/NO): YES